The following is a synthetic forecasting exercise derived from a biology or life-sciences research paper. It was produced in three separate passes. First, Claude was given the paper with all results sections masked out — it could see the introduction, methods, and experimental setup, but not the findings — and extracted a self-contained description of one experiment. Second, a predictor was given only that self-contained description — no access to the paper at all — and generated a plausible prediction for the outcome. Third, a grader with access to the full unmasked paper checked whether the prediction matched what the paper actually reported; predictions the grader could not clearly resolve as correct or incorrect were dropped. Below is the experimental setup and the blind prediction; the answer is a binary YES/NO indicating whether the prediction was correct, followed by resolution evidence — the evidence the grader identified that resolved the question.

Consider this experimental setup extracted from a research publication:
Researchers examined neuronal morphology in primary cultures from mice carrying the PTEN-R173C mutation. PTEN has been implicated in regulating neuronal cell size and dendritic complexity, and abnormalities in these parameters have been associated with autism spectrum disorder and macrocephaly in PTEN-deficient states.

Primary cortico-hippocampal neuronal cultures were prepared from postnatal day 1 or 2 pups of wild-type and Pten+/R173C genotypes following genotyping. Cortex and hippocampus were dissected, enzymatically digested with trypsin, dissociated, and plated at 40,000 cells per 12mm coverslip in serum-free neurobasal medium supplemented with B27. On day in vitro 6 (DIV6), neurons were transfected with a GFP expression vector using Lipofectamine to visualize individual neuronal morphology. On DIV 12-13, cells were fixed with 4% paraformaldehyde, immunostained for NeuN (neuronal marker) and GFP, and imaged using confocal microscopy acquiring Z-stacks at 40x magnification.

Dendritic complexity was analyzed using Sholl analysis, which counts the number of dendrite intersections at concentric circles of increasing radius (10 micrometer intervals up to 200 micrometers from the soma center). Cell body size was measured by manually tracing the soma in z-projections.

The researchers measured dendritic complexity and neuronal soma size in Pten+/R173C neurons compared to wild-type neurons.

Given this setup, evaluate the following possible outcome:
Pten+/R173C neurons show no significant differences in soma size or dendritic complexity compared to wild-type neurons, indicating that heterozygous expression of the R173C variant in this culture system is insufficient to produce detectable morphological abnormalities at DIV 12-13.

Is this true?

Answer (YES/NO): NO